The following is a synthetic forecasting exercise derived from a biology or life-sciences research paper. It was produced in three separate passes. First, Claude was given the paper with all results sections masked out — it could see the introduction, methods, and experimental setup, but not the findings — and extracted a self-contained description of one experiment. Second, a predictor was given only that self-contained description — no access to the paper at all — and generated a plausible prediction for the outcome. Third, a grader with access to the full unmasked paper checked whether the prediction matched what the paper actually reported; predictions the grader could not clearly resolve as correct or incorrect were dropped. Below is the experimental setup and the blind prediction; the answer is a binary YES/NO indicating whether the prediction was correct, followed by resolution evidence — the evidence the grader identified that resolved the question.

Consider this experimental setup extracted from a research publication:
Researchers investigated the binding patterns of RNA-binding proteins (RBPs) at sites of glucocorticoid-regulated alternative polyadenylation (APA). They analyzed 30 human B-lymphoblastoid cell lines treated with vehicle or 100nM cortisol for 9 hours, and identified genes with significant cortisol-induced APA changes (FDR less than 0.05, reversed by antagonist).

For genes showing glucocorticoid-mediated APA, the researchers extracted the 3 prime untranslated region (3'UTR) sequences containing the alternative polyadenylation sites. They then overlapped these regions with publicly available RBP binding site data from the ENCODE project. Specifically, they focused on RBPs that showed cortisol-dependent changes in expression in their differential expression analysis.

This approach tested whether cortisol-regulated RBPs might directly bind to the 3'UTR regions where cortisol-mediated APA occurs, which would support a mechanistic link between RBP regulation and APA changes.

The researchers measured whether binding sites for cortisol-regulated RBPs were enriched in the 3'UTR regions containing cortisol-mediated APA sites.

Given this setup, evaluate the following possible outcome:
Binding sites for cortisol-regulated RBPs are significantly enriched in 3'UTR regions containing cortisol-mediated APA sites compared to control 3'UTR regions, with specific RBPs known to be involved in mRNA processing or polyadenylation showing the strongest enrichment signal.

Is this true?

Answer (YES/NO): NO